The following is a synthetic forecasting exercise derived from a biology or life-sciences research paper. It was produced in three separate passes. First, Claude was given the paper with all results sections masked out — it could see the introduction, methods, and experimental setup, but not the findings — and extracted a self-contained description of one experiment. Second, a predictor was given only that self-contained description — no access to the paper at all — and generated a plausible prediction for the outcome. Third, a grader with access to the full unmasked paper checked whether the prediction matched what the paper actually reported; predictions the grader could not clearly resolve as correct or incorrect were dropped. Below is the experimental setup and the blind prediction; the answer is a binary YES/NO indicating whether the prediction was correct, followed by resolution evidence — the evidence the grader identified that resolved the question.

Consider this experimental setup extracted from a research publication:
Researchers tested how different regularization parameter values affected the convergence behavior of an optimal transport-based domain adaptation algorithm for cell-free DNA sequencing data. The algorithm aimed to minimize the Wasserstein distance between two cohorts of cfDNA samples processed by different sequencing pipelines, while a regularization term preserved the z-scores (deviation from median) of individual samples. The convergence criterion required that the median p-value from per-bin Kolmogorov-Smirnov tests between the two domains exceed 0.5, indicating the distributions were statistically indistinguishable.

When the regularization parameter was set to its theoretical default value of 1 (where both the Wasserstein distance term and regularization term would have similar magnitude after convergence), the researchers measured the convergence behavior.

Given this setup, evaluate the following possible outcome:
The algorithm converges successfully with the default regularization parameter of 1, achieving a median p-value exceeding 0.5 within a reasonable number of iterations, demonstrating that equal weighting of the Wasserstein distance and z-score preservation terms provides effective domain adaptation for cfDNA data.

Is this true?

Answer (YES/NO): NO